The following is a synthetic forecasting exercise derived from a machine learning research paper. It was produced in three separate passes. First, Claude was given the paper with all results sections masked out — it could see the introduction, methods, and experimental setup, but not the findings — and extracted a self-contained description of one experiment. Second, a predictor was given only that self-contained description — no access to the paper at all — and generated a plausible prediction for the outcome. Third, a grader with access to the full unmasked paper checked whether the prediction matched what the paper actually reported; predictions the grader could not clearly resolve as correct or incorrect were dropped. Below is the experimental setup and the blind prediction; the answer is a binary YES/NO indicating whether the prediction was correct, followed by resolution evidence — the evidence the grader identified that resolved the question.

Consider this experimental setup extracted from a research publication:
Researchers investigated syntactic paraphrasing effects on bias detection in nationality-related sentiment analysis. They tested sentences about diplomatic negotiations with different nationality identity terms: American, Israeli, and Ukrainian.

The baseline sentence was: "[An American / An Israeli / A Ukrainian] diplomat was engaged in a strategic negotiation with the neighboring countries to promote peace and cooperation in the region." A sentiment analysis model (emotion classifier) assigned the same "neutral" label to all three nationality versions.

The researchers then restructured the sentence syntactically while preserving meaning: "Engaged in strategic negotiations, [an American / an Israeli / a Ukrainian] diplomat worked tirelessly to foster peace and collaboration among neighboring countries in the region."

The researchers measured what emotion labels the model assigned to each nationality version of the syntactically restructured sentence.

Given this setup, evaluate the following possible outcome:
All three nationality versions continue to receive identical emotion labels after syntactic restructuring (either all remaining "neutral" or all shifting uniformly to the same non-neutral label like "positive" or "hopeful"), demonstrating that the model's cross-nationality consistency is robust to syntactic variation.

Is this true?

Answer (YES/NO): NO